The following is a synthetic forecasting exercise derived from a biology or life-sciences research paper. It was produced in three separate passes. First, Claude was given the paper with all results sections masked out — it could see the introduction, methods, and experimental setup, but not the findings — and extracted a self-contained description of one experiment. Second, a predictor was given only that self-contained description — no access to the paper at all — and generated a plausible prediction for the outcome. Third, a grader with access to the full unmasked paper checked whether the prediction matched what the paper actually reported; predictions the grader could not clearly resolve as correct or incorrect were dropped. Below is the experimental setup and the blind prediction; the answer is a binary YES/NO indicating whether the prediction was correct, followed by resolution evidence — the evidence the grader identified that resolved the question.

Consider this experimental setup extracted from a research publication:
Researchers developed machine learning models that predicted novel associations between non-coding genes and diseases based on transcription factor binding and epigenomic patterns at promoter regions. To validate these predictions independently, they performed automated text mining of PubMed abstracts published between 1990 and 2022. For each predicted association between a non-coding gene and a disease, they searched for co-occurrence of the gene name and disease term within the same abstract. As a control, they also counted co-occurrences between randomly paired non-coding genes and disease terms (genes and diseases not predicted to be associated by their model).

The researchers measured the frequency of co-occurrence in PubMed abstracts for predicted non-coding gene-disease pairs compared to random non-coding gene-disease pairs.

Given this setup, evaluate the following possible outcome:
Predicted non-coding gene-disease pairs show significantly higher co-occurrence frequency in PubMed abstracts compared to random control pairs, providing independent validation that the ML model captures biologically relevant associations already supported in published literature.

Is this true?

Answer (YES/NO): YES